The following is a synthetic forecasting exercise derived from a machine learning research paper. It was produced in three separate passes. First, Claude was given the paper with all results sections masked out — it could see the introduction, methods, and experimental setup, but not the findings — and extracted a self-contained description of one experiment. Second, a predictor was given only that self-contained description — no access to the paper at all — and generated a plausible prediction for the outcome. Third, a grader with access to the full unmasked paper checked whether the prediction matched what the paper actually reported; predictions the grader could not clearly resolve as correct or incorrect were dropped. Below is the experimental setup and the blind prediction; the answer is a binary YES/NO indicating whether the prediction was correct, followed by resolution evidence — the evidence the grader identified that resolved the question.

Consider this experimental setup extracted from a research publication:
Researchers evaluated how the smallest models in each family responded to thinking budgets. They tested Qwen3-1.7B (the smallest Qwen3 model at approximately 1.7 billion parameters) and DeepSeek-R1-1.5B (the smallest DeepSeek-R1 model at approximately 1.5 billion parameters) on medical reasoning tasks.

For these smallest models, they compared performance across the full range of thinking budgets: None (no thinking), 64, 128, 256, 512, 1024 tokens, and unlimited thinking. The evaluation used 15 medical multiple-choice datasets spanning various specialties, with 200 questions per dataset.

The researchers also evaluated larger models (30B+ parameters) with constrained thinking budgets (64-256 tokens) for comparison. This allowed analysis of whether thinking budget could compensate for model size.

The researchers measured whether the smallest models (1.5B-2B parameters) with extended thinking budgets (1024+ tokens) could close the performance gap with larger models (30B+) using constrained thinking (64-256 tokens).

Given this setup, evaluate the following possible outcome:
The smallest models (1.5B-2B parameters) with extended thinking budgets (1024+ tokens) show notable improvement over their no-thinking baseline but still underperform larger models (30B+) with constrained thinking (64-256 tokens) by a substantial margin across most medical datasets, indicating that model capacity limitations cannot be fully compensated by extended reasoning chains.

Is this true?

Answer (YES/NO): NO